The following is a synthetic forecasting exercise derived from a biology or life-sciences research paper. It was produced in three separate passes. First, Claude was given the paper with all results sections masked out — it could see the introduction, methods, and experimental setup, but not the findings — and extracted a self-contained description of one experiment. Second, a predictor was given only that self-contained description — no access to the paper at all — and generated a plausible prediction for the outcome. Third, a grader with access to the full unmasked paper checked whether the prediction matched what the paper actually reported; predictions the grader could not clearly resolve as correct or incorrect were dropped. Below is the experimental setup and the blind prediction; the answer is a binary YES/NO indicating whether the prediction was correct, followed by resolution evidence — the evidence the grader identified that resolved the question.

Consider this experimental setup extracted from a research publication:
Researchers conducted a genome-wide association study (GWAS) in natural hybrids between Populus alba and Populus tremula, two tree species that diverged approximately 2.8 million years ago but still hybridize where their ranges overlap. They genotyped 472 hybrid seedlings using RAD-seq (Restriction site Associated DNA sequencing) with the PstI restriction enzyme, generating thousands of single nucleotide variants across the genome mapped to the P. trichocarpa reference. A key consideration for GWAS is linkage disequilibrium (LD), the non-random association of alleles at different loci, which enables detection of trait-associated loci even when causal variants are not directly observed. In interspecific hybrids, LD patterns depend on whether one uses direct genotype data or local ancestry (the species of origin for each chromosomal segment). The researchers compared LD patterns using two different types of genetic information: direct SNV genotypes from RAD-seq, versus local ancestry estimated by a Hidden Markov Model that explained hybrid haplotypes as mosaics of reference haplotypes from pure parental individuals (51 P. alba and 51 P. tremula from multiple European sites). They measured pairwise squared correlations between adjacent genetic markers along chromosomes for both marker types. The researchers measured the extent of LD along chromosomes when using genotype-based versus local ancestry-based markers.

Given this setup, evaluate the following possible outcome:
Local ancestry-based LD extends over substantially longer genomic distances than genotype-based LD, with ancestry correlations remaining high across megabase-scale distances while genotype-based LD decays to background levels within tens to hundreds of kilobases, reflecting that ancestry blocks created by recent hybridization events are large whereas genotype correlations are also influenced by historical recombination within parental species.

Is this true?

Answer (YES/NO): NO